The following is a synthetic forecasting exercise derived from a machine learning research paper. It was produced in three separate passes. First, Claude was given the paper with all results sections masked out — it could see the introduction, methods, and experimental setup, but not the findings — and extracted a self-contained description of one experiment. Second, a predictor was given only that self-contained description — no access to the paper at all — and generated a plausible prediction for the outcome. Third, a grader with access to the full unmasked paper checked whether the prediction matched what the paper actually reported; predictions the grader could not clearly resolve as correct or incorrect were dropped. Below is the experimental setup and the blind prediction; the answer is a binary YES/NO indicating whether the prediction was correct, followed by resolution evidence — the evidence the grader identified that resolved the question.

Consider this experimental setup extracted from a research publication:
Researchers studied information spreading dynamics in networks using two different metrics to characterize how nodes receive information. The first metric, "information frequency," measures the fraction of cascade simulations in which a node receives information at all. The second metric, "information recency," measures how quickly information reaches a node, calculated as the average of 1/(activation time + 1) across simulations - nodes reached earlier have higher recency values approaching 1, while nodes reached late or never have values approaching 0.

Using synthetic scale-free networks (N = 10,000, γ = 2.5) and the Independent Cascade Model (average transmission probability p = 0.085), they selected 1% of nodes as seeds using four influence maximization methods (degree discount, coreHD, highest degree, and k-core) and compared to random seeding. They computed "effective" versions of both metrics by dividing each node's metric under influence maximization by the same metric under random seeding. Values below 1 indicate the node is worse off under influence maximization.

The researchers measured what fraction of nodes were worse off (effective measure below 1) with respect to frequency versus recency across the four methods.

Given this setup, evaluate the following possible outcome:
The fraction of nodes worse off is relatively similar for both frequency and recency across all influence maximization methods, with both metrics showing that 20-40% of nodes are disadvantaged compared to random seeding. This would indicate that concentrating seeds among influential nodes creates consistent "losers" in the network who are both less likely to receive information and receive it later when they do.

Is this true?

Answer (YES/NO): NO